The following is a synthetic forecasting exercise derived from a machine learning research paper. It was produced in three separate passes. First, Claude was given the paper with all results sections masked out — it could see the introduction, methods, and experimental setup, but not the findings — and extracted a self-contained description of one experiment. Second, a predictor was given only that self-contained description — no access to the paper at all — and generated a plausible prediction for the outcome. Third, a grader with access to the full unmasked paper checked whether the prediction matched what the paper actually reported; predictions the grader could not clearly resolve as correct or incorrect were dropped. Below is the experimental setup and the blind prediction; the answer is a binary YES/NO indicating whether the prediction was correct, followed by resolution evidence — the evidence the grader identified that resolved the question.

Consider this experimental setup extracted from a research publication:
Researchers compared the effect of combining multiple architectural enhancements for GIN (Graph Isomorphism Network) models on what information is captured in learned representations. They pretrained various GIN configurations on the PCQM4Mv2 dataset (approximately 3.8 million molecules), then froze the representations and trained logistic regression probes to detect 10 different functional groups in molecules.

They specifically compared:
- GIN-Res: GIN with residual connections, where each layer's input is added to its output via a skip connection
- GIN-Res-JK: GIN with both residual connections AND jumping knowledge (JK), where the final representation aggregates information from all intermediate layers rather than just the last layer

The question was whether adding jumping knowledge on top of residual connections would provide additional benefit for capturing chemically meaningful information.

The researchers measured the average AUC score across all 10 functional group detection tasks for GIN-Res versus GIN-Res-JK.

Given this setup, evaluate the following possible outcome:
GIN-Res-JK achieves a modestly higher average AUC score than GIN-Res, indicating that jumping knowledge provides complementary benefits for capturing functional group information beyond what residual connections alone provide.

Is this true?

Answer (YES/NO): NO